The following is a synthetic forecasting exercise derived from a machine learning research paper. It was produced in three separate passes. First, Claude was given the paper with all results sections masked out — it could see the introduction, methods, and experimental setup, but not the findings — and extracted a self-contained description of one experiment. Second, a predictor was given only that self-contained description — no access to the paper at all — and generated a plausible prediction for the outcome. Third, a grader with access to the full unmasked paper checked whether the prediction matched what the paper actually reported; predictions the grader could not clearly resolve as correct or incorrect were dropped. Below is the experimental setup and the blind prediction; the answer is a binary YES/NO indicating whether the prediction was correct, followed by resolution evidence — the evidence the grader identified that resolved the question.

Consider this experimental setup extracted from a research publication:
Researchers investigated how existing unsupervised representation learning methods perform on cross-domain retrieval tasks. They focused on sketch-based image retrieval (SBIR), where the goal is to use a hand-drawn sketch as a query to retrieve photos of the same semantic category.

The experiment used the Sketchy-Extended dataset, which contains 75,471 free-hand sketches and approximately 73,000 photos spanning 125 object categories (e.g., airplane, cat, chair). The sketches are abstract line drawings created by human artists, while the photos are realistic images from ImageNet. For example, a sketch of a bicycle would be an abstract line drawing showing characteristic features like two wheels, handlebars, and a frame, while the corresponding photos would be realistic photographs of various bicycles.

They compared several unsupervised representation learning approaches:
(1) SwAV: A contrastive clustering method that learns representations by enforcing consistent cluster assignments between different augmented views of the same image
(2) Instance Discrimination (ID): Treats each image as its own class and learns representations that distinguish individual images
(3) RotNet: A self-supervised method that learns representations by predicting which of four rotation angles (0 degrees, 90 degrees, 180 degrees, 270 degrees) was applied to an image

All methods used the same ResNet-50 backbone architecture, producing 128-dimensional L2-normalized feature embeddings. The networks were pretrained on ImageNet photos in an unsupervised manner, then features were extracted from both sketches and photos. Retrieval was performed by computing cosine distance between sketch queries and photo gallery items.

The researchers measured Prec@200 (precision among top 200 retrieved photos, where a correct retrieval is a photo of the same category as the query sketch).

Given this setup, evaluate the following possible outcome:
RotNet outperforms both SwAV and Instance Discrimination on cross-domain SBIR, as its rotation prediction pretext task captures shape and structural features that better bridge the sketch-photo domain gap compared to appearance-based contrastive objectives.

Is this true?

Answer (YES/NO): NO